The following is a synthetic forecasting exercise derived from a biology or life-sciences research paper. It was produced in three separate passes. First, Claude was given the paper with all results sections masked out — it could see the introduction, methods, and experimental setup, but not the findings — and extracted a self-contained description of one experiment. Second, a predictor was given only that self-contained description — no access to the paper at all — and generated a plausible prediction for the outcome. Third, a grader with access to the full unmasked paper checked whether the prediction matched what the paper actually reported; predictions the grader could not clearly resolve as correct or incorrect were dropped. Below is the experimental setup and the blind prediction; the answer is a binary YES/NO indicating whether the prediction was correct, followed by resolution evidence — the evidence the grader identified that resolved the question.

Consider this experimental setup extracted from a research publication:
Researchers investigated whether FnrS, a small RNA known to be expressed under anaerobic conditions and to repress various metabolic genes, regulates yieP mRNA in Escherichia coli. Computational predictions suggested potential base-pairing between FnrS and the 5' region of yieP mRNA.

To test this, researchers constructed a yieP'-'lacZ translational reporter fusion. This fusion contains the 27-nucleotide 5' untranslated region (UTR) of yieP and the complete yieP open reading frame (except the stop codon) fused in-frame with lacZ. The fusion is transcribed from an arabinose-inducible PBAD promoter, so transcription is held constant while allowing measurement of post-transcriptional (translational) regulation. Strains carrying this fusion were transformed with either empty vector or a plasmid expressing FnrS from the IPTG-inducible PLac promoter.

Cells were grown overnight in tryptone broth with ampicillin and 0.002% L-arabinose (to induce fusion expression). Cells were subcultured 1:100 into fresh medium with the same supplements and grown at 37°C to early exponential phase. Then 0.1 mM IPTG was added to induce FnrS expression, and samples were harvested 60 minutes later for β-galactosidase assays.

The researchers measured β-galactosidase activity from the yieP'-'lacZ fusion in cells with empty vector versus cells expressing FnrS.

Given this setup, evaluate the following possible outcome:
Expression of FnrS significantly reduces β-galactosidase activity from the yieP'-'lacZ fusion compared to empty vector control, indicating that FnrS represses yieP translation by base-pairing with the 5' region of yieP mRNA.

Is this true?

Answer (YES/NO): YES